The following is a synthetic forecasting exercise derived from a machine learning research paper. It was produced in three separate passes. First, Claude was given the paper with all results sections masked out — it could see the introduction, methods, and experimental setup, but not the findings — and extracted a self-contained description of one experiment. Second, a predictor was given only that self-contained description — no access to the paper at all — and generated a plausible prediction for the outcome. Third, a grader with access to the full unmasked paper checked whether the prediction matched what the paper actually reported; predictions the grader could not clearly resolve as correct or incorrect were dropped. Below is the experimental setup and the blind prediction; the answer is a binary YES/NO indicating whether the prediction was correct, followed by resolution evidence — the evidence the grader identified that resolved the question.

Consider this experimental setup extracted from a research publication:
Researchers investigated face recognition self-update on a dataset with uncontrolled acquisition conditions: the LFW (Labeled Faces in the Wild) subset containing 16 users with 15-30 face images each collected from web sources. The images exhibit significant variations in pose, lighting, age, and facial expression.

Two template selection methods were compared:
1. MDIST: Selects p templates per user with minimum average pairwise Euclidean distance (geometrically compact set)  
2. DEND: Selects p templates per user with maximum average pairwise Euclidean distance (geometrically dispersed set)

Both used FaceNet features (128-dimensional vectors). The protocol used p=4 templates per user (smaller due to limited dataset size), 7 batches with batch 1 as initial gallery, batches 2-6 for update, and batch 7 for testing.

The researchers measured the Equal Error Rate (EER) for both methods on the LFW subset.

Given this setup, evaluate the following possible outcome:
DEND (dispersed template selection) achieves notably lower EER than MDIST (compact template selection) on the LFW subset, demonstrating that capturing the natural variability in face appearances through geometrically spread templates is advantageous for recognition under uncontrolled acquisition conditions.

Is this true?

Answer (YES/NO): NO